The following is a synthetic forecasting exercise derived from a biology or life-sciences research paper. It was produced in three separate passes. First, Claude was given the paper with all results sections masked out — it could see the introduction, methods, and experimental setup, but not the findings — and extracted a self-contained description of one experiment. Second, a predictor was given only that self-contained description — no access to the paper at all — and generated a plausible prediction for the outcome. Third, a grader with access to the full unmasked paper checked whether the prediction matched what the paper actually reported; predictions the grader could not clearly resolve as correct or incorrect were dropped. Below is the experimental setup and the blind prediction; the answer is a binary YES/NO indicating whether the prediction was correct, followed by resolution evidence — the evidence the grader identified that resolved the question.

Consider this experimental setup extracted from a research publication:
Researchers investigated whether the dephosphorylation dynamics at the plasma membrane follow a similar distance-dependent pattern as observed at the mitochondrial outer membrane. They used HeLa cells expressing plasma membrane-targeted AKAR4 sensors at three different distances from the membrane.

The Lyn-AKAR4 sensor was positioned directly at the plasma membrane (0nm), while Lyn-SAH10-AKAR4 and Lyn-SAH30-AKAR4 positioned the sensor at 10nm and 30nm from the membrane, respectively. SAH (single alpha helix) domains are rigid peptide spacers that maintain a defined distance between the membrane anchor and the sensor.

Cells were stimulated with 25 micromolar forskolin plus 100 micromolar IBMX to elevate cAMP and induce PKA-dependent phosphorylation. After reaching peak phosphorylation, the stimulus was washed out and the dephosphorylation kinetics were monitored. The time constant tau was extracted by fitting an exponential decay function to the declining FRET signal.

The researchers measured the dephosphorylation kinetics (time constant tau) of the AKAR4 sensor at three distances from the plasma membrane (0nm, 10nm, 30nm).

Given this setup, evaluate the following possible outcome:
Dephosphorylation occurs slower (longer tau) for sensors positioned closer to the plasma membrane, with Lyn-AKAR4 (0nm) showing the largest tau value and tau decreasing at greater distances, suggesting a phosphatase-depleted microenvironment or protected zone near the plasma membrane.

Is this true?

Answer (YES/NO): YES